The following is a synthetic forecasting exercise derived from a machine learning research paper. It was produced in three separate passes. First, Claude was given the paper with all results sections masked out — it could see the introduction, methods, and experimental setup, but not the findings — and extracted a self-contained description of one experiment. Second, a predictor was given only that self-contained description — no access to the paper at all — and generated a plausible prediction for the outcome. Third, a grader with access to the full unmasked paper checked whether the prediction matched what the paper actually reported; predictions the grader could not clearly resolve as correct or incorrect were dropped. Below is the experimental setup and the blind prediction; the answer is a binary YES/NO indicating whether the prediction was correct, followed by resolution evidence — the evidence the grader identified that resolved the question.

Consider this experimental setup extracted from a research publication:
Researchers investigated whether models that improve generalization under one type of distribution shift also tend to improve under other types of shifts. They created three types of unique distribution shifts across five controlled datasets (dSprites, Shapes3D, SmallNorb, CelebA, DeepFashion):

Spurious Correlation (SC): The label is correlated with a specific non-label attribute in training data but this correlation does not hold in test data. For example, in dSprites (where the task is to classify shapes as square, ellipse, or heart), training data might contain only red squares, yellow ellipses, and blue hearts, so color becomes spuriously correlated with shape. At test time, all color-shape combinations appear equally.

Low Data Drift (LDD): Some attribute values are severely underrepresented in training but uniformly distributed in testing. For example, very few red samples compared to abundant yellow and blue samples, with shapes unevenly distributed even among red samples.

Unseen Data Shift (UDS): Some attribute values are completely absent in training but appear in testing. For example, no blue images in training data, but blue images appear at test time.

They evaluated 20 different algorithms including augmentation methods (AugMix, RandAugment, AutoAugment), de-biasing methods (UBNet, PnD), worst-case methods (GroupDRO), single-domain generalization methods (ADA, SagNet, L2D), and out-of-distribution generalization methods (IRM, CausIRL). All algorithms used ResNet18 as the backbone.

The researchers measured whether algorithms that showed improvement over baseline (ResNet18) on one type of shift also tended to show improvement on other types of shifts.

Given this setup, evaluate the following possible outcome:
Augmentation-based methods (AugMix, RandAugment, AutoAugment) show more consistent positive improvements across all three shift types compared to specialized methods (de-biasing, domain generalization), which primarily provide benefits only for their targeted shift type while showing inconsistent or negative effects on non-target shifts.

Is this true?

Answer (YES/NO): NO